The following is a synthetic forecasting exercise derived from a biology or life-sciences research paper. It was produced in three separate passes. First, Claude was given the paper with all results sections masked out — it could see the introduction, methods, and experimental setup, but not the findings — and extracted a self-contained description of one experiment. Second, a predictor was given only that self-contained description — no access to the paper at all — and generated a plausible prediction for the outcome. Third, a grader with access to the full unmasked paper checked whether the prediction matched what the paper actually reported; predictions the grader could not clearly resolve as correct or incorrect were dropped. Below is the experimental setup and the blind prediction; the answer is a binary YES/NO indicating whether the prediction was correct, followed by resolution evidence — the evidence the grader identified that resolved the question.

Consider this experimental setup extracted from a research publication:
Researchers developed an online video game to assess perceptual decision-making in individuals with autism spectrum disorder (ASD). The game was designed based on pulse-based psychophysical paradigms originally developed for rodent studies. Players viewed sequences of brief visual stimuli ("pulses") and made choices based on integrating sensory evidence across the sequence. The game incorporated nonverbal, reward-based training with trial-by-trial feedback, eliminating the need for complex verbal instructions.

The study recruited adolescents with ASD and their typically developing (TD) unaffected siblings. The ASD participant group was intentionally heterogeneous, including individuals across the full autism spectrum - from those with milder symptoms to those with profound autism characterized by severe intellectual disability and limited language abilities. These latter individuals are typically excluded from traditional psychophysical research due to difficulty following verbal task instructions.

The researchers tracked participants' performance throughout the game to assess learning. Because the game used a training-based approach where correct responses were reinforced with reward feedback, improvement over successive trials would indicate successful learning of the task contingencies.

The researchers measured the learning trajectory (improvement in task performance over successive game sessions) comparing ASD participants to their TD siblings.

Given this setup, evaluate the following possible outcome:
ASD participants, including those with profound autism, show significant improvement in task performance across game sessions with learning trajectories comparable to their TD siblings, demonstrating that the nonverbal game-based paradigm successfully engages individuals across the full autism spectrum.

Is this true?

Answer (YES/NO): NO